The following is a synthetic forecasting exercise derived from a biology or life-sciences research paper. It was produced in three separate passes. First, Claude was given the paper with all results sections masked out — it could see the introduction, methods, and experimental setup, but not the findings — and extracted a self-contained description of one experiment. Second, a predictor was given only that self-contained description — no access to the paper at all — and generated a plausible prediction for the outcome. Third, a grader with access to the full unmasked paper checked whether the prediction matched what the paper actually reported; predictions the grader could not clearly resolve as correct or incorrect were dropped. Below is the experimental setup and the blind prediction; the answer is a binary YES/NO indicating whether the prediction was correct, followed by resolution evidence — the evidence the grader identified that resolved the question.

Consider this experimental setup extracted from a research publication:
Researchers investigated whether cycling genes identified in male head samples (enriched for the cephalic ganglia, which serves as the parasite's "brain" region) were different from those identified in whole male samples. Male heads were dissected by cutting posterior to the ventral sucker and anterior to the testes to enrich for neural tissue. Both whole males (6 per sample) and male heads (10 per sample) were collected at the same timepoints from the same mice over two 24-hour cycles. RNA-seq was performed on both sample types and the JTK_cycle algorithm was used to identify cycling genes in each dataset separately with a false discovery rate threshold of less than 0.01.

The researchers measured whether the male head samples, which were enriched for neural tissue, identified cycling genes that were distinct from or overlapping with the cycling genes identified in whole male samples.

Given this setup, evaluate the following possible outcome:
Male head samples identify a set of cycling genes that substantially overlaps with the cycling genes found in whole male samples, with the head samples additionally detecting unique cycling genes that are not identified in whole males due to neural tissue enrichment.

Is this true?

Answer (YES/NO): NO